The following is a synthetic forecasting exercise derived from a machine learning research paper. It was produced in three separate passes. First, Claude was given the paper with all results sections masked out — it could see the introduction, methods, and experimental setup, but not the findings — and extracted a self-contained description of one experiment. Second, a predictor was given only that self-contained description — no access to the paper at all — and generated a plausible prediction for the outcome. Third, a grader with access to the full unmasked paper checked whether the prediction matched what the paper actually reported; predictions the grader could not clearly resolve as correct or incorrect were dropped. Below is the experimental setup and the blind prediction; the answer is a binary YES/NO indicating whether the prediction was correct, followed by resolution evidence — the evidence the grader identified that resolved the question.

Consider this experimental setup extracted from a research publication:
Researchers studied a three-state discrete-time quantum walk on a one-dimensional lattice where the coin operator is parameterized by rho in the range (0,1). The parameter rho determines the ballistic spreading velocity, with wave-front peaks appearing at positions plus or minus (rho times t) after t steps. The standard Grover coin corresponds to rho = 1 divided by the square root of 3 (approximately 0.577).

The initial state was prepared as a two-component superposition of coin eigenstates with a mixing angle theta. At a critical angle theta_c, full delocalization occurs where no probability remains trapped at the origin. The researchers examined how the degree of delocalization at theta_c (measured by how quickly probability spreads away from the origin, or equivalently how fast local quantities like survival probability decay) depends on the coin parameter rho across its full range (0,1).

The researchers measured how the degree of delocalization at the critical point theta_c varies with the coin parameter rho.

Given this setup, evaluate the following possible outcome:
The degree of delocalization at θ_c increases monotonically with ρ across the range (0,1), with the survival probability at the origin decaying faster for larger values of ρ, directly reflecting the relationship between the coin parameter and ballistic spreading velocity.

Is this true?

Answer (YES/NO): NO